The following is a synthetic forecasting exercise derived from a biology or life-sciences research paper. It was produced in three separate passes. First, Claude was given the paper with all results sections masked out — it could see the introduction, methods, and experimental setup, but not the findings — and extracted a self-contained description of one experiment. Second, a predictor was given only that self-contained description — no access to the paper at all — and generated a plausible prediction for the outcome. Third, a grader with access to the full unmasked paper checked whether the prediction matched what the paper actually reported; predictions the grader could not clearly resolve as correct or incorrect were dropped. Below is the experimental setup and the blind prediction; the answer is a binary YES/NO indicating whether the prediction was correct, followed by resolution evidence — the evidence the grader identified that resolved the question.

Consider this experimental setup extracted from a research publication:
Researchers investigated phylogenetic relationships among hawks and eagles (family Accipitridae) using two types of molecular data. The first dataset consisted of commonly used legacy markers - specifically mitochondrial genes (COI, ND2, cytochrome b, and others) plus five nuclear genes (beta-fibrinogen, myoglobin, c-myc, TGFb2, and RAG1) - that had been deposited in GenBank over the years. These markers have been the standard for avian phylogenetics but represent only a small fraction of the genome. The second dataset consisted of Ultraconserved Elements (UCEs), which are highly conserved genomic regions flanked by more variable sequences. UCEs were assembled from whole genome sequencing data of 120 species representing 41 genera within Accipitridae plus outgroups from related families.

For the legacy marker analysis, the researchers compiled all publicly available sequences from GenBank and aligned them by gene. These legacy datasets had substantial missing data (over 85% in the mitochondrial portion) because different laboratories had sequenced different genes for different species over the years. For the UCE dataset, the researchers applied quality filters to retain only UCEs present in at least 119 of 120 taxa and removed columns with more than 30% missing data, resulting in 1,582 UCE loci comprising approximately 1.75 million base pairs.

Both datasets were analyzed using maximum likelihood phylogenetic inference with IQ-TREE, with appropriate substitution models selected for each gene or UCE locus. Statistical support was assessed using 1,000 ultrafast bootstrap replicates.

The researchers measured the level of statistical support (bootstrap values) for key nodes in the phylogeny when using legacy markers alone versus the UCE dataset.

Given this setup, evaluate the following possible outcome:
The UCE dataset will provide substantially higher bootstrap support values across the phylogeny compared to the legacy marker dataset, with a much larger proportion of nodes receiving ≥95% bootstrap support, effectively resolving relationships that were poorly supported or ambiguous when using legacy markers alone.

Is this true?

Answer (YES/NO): YES